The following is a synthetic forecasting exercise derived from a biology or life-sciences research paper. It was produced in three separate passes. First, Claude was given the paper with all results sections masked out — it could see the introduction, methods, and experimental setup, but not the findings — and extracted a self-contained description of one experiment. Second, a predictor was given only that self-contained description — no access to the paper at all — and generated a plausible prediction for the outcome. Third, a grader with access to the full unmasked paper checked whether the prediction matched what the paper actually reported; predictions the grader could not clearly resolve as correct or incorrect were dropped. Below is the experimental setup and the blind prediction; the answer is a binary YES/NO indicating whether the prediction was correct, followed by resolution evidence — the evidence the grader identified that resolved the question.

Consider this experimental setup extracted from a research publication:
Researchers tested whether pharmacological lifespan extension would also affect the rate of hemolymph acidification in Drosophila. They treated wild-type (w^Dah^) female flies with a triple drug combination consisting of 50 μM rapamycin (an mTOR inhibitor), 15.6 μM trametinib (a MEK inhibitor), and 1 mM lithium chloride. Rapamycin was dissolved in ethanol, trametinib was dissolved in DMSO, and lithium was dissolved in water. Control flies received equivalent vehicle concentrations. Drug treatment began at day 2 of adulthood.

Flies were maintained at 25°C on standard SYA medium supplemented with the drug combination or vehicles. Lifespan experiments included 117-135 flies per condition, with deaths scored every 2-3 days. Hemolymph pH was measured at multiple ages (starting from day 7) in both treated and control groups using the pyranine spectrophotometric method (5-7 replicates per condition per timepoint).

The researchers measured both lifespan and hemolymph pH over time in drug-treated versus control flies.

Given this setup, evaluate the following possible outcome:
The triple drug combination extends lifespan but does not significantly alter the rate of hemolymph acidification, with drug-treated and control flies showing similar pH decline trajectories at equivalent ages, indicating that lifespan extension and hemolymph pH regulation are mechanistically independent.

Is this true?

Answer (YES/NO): NO